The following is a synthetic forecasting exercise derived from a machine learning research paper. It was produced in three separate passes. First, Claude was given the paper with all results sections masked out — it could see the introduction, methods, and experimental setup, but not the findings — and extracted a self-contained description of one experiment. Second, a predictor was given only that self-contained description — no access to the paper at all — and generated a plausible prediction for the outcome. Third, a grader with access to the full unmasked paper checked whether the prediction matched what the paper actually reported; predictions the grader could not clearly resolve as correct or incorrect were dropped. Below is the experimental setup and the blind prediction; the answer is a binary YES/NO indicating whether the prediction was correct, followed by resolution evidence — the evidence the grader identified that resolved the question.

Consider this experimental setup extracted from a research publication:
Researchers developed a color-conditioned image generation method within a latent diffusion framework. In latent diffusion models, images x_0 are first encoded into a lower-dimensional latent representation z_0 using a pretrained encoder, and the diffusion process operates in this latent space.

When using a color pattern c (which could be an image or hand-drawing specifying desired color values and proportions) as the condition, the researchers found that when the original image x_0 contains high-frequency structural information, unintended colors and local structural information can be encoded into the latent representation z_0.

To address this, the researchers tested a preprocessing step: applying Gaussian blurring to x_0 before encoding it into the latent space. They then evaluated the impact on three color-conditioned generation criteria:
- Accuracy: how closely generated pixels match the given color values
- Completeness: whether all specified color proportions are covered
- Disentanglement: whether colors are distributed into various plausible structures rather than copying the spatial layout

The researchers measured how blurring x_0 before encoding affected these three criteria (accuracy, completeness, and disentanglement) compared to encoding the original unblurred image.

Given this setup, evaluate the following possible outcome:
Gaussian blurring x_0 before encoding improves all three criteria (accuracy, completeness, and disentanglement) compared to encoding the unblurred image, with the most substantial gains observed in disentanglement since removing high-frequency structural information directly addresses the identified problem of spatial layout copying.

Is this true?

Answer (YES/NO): NO